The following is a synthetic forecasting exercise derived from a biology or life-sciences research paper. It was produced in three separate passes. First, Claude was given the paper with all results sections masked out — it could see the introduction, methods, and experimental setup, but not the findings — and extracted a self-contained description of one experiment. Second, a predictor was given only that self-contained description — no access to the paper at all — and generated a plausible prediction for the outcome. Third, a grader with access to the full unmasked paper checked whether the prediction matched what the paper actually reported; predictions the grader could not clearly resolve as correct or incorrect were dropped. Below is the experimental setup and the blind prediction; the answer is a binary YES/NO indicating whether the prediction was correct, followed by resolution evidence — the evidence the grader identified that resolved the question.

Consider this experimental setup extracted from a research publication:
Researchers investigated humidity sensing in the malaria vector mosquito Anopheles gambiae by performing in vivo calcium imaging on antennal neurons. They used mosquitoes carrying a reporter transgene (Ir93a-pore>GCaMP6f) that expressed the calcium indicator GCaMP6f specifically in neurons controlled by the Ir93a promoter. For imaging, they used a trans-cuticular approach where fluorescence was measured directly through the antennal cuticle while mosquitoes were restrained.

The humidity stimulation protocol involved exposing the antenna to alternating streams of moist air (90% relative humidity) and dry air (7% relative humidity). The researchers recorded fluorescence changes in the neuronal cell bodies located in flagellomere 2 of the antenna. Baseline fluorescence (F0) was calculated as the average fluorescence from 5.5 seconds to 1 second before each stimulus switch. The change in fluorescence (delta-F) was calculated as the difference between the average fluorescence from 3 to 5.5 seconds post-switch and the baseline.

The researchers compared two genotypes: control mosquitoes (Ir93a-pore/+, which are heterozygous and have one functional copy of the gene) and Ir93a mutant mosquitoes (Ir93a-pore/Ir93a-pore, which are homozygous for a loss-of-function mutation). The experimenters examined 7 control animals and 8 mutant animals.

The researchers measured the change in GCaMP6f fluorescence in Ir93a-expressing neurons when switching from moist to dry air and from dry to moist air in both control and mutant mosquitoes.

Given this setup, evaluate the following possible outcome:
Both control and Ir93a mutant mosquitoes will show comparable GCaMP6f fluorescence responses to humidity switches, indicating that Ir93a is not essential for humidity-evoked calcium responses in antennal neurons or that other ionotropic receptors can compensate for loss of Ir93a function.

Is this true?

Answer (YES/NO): NO